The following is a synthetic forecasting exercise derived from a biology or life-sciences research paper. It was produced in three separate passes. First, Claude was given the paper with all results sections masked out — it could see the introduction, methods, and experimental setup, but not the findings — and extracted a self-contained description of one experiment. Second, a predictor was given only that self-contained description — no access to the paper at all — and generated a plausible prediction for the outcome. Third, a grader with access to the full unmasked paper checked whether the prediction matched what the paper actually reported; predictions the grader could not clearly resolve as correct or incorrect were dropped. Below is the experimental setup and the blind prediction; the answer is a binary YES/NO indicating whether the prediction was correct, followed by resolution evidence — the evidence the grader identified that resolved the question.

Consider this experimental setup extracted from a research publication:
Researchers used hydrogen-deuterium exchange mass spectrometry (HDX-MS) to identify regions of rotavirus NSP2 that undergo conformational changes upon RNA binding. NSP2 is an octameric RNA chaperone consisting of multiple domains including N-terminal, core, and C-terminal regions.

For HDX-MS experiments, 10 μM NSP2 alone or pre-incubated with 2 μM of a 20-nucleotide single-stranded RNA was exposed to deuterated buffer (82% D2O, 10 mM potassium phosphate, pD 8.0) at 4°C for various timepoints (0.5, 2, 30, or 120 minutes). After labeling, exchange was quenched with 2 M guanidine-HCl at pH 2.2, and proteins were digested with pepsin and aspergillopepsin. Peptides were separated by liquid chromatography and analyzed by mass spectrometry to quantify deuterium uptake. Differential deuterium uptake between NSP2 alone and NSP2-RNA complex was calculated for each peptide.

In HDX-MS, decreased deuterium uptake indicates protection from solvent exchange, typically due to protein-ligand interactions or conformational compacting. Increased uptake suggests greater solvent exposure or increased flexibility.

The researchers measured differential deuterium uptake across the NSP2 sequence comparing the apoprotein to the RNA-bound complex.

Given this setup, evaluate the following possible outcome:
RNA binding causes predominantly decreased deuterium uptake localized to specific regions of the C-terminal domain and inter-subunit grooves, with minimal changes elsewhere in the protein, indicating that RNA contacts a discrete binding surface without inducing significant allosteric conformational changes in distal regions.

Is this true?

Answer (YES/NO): NO